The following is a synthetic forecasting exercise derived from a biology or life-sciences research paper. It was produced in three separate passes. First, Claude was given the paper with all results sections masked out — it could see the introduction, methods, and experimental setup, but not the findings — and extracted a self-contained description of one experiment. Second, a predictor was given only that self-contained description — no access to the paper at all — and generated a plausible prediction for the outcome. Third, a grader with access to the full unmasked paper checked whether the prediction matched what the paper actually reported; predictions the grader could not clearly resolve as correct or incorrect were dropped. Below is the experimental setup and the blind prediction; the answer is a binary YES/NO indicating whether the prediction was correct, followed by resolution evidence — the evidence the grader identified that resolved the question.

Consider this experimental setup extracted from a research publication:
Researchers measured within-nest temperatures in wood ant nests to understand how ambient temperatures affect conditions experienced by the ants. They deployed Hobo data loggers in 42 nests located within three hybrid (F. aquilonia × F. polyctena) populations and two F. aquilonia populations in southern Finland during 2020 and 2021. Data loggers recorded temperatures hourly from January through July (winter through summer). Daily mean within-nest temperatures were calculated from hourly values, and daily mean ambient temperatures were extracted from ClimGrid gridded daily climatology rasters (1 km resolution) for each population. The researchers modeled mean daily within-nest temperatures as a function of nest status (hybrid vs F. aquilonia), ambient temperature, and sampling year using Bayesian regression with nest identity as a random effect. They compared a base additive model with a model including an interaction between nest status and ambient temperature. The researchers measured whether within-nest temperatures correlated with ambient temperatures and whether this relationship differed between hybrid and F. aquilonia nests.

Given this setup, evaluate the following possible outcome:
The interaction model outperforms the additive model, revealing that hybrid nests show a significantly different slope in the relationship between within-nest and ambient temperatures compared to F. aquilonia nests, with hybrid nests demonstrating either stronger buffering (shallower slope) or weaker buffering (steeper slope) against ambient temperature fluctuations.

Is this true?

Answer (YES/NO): NO